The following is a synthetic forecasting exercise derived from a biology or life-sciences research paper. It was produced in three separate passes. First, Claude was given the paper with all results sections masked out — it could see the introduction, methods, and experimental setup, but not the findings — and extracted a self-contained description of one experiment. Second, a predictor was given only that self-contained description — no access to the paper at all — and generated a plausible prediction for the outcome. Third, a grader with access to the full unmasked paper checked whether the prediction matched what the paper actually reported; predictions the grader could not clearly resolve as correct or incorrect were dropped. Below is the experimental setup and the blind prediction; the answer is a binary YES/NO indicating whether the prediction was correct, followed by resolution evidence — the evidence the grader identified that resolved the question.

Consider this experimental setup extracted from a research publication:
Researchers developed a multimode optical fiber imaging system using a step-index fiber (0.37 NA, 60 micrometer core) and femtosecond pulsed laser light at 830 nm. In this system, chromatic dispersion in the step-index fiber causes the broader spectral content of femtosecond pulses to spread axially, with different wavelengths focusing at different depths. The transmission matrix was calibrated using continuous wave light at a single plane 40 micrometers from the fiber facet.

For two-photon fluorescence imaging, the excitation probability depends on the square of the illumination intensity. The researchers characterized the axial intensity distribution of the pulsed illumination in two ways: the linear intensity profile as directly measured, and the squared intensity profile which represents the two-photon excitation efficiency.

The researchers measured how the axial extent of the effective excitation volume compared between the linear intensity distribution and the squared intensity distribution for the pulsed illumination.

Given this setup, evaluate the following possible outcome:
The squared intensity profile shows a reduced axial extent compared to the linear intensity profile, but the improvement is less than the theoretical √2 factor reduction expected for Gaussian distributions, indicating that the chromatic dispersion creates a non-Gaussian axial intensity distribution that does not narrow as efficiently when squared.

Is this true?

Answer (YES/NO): YES